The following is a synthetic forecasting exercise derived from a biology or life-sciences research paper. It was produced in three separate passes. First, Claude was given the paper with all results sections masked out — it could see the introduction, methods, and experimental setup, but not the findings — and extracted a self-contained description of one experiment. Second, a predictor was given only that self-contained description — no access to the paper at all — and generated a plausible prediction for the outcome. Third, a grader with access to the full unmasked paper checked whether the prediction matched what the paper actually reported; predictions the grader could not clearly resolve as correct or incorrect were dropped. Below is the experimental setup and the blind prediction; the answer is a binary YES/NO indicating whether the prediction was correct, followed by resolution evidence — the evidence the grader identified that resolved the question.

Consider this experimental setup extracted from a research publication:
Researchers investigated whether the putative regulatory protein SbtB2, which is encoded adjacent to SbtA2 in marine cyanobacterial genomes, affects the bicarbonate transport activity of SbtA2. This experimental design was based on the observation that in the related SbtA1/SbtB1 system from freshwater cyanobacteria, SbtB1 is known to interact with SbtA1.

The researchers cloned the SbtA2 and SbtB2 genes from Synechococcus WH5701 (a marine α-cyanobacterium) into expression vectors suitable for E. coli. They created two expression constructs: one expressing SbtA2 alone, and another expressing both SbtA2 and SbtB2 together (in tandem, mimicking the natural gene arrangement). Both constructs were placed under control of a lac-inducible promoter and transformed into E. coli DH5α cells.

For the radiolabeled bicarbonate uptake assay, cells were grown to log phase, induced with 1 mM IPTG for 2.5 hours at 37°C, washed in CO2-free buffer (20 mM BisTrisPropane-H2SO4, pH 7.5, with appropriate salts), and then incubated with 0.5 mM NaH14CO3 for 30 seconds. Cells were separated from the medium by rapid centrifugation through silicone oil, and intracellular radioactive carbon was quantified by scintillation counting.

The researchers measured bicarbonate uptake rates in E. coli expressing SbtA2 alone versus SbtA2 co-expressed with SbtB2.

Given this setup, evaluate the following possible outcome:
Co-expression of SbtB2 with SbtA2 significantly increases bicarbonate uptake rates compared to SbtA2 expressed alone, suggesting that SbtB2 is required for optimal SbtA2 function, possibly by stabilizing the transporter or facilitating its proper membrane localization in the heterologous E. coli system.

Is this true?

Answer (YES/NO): NO